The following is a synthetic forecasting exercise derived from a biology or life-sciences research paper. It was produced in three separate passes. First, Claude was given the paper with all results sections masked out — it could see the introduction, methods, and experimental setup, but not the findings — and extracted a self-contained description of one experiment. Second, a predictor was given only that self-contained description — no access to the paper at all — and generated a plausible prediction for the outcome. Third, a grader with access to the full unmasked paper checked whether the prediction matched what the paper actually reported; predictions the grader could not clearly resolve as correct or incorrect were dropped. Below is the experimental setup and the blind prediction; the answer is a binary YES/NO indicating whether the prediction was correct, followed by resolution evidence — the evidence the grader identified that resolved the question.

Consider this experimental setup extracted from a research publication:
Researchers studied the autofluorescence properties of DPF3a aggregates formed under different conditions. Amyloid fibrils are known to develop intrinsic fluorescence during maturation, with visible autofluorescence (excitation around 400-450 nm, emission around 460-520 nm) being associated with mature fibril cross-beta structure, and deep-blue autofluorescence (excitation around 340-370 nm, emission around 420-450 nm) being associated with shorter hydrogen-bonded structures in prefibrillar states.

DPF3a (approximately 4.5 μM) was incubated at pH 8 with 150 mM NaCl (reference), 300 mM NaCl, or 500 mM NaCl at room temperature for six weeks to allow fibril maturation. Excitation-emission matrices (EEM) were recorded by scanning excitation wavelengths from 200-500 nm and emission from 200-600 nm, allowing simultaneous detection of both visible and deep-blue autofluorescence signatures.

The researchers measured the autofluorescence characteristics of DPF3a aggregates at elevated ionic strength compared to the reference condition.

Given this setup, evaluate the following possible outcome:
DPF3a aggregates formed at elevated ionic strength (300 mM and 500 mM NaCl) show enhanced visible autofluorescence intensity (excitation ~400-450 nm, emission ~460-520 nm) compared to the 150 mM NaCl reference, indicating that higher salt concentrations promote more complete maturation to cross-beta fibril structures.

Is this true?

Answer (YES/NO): NO